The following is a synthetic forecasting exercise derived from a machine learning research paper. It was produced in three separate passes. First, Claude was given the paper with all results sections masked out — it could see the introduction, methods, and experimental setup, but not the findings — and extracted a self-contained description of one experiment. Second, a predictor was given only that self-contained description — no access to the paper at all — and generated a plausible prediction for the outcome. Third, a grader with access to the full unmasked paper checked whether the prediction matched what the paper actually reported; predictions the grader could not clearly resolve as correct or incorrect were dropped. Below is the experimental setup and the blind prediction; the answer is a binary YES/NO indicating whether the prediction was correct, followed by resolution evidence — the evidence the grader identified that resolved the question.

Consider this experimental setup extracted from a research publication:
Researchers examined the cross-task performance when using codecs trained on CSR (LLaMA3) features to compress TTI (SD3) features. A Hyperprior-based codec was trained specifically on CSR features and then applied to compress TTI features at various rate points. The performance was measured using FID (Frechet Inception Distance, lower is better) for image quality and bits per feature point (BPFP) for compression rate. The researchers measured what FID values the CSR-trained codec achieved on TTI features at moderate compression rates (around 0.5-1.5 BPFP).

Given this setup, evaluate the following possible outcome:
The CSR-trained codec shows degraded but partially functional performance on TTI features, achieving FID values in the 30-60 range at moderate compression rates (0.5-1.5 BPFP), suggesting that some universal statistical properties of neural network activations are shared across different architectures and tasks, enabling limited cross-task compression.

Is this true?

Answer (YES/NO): NO